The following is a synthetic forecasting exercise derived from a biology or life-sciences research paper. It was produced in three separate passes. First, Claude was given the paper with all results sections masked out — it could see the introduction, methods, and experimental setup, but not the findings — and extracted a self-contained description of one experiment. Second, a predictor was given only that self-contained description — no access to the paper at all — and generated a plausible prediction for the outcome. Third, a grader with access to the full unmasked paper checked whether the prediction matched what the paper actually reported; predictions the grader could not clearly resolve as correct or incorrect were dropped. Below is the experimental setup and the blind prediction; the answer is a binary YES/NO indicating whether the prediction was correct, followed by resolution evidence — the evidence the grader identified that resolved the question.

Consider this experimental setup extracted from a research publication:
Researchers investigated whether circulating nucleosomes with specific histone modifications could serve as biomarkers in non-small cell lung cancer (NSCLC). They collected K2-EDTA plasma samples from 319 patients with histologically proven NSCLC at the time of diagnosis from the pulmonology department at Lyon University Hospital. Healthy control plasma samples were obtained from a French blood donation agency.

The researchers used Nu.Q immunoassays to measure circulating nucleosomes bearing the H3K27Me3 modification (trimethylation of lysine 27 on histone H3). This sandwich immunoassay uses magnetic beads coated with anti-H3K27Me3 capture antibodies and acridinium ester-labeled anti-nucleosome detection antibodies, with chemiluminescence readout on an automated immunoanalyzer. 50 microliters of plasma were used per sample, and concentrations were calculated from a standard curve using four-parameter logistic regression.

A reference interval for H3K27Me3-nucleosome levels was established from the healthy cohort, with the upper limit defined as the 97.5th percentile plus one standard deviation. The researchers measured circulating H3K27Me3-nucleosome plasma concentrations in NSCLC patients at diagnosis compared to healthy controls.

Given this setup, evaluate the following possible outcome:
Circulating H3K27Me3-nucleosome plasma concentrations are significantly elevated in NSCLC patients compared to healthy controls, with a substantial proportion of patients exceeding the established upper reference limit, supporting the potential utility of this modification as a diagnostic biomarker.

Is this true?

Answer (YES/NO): YES